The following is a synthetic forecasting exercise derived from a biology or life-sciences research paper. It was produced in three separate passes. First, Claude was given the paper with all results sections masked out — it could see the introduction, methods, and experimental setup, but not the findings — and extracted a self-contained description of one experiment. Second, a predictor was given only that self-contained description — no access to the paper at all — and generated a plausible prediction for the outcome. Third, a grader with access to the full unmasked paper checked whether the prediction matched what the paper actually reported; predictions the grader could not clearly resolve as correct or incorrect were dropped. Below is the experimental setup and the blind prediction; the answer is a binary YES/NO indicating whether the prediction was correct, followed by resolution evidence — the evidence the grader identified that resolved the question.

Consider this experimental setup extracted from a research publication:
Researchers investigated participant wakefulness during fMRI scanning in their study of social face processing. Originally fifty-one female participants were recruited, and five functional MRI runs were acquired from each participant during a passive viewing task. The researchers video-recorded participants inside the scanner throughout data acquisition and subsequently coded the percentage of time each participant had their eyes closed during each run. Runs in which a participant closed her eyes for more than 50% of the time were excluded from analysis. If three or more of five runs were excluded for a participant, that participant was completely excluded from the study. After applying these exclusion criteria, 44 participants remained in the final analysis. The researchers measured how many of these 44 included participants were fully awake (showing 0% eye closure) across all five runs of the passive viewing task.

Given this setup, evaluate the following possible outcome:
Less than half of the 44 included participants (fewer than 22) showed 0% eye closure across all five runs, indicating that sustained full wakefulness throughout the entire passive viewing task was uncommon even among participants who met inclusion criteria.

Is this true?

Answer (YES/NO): YES